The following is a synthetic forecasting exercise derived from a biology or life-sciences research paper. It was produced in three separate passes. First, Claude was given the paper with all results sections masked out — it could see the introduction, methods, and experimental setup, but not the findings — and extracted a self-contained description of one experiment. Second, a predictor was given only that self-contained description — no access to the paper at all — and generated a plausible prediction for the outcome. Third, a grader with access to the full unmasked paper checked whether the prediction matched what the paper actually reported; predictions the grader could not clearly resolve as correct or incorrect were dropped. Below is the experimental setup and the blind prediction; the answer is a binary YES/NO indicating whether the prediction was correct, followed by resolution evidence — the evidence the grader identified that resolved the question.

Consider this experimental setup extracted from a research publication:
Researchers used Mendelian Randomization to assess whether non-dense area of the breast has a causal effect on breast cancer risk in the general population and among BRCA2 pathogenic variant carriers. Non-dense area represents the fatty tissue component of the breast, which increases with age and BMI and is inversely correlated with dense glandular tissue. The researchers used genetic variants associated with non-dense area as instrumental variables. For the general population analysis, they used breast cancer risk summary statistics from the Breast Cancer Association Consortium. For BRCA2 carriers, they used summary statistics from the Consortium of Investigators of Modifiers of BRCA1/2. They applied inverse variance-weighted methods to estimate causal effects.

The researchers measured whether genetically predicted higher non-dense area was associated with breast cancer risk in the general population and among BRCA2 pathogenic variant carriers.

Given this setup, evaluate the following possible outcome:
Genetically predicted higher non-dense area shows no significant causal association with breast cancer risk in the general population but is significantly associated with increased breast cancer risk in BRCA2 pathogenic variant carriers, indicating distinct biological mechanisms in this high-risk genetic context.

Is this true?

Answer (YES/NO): NO